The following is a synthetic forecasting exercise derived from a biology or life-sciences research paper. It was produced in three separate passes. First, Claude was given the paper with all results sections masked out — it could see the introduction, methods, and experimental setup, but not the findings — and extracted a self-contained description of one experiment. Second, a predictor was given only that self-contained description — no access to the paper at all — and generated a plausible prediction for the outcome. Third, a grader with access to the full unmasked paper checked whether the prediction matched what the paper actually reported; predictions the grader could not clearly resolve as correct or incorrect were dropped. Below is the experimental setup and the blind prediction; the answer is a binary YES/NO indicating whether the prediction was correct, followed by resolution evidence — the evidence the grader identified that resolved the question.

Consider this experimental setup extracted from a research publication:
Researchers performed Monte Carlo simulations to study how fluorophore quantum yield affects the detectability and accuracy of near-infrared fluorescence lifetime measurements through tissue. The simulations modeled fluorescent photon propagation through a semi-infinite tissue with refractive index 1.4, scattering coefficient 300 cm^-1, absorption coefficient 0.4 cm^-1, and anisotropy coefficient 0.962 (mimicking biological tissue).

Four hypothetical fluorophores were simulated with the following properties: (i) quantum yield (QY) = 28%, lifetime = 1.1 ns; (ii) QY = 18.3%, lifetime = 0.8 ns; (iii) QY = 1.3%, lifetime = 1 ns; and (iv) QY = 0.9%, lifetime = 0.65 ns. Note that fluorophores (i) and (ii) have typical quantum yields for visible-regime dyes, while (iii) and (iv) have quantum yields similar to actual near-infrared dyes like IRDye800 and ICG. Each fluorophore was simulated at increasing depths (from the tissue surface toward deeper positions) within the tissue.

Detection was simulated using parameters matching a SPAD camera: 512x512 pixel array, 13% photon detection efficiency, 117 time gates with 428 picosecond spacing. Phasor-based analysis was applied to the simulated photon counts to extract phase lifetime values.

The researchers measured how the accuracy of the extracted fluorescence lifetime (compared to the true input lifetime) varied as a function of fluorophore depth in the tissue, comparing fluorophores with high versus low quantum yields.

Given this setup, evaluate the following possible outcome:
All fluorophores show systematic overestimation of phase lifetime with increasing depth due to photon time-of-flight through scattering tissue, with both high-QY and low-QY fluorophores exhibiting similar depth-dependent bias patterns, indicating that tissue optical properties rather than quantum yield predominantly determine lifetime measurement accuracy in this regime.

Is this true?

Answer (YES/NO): NO